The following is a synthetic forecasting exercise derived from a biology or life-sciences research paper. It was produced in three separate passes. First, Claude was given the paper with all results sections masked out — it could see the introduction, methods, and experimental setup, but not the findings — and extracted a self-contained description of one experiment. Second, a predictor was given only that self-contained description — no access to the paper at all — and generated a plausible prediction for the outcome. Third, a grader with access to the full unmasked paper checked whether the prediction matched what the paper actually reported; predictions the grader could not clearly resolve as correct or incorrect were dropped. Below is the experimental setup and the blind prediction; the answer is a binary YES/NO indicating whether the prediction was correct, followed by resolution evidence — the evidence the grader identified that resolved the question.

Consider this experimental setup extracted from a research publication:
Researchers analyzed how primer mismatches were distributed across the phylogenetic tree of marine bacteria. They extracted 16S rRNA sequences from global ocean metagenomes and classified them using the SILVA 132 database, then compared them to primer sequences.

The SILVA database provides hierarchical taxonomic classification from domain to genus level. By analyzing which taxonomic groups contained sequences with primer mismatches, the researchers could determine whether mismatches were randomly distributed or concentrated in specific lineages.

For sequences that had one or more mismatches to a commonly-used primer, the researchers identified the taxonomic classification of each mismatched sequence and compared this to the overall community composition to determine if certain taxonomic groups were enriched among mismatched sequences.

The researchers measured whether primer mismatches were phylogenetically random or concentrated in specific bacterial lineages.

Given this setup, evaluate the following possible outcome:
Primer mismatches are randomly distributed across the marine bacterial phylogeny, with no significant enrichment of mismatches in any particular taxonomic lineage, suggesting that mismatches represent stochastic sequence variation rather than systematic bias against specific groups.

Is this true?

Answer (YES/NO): NO